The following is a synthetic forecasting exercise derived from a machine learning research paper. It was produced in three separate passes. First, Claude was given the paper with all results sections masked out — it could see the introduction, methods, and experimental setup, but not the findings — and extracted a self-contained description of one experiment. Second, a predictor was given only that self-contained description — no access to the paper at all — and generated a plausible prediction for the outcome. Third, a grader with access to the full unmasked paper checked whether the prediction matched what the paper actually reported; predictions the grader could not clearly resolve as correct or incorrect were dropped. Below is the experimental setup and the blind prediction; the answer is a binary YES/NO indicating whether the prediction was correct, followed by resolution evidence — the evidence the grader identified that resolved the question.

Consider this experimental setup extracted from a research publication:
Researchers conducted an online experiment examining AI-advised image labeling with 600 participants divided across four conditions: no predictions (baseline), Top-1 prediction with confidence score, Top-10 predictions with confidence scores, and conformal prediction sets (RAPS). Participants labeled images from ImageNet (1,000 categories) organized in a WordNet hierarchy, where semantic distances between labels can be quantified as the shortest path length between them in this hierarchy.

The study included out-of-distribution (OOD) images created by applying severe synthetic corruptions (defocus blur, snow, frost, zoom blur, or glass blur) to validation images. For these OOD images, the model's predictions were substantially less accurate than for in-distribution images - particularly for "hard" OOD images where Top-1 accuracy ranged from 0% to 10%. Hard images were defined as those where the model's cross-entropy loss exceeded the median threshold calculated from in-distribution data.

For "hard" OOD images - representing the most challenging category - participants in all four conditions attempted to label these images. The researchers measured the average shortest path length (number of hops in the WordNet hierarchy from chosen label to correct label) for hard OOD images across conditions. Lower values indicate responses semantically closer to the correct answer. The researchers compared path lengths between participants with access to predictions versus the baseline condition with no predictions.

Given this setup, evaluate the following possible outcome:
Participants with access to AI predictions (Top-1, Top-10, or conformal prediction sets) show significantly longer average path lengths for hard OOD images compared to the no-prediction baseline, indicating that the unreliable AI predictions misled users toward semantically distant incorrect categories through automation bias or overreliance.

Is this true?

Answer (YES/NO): NO